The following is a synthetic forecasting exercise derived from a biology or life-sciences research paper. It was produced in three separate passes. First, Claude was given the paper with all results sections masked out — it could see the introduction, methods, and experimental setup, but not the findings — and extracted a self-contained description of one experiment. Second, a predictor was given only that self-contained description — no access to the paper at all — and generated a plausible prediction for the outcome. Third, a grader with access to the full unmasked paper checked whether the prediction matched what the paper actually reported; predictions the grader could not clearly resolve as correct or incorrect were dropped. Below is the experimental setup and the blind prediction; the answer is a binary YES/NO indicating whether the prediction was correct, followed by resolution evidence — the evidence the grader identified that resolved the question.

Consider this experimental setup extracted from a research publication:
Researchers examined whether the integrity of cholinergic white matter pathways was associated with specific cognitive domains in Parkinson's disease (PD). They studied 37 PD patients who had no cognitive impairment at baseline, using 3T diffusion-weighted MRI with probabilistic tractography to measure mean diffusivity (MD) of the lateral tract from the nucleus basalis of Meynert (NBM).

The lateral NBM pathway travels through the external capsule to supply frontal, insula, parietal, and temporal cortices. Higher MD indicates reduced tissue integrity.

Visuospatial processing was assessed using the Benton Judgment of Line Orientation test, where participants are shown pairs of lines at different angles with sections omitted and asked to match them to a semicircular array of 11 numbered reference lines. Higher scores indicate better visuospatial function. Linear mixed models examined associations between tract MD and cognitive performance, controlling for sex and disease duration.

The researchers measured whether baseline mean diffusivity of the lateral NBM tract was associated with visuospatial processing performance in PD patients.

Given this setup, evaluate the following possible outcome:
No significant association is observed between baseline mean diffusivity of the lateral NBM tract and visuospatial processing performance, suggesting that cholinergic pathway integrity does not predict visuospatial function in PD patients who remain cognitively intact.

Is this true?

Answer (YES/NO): NO